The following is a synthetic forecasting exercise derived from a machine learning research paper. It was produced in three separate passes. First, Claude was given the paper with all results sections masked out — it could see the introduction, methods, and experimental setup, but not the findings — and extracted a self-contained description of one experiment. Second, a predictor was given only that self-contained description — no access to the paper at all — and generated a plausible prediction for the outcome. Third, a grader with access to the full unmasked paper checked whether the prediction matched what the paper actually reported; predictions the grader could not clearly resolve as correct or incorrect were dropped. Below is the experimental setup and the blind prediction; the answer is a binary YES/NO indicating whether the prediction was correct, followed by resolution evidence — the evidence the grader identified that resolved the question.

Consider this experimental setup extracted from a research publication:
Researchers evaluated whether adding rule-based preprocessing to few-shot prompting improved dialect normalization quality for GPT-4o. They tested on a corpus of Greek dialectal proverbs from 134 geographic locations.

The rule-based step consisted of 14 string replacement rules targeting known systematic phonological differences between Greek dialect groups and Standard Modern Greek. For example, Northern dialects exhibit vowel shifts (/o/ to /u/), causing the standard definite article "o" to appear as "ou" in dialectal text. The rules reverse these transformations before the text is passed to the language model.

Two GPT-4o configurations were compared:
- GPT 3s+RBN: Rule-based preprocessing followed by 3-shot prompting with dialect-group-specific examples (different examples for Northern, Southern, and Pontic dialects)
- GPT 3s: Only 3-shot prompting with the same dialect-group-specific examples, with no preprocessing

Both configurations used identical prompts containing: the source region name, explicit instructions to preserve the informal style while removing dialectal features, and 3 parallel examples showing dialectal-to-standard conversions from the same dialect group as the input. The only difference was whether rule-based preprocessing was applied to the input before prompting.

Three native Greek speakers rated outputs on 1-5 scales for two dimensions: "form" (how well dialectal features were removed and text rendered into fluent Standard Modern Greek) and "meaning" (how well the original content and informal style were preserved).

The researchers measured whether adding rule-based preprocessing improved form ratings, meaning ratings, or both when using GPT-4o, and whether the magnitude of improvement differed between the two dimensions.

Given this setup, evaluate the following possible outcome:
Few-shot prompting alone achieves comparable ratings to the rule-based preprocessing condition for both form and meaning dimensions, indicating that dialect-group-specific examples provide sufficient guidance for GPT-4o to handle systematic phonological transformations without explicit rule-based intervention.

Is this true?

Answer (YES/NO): NO